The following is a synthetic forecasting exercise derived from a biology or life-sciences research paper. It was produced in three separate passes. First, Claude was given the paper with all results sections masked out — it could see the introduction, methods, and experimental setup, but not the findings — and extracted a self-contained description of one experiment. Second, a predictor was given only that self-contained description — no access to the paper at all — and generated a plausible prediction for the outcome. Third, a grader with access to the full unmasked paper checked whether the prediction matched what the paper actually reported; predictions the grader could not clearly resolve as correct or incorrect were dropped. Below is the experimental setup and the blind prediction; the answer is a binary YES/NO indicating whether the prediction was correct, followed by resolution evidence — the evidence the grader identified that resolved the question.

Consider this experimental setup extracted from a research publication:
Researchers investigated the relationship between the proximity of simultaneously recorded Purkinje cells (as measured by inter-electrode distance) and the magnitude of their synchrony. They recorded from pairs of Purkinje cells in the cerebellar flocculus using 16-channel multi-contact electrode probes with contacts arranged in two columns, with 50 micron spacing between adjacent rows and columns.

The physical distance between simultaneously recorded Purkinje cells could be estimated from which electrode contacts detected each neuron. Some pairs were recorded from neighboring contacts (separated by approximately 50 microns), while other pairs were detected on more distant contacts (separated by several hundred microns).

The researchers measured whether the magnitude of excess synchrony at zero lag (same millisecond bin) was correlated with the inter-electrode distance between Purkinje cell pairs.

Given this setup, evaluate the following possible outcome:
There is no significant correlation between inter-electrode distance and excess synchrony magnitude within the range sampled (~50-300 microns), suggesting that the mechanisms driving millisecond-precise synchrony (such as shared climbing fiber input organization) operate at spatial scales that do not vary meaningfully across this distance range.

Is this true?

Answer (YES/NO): NO